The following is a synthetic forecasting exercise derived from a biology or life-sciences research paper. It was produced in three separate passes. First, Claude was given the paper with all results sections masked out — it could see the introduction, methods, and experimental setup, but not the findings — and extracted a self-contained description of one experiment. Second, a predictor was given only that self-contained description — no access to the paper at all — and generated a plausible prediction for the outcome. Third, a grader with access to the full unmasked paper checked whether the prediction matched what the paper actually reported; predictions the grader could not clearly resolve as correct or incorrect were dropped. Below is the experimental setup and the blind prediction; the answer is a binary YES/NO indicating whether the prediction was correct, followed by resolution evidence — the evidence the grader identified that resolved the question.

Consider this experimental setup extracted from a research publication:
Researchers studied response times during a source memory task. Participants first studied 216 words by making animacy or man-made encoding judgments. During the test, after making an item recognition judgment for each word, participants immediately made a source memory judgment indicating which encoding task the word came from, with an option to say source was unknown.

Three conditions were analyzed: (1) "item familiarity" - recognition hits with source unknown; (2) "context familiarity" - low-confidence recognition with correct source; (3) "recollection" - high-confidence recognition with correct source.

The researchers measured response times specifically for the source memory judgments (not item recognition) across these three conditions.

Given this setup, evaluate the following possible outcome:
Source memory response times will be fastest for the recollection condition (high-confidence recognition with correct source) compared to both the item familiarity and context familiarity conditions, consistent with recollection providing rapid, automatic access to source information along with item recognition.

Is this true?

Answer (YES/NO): NO